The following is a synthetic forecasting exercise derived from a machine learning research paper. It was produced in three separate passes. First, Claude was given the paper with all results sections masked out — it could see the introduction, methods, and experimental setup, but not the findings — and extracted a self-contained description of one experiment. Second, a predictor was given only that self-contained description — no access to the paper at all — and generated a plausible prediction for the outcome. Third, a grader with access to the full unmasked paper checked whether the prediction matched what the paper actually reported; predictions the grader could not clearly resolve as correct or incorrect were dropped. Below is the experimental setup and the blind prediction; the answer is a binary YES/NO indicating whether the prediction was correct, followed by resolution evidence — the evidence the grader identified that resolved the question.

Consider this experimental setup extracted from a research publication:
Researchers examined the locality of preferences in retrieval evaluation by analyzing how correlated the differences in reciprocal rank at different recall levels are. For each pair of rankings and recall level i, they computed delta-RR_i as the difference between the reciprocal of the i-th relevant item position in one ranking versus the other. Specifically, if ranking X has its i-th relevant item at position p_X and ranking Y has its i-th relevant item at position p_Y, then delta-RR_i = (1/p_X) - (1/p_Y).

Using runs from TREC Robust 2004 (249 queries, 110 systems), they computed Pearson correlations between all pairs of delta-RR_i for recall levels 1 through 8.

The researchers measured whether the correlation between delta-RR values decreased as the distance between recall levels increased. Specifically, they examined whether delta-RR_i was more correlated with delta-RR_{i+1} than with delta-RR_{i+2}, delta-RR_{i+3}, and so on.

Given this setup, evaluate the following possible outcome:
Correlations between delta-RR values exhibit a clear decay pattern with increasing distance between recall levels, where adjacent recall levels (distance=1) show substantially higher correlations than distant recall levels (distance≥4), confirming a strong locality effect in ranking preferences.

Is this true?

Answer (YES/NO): YES